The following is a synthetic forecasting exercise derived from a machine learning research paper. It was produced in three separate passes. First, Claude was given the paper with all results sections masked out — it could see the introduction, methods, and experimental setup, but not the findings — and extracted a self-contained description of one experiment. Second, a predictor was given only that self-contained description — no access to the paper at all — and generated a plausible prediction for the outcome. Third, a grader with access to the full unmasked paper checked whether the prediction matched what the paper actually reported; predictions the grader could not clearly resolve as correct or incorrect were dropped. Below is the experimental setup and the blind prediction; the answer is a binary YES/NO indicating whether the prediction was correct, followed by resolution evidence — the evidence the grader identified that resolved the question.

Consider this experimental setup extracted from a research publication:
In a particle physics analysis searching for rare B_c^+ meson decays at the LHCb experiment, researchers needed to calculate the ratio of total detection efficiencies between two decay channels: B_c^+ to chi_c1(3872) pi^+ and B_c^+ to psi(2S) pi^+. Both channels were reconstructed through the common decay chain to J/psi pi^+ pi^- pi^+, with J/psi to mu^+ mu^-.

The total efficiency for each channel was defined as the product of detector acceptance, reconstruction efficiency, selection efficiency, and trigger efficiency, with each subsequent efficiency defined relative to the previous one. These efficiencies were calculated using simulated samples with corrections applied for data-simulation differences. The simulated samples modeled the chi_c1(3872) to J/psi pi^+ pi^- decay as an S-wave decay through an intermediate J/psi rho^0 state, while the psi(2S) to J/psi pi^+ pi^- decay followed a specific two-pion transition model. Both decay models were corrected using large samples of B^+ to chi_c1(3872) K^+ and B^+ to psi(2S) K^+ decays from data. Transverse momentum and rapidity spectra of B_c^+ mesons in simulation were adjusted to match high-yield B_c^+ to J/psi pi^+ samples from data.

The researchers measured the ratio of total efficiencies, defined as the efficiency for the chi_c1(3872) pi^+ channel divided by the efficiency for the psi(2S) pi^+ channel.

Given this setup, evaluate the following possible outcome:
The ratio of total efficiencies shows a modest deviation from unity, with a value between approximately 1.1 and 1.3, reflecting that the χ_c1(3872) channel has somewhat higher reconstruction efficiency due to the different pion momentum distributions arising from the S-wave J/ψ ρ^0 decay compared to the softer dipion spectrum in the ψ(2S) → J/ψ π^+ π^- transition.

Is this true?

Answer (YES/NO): NO